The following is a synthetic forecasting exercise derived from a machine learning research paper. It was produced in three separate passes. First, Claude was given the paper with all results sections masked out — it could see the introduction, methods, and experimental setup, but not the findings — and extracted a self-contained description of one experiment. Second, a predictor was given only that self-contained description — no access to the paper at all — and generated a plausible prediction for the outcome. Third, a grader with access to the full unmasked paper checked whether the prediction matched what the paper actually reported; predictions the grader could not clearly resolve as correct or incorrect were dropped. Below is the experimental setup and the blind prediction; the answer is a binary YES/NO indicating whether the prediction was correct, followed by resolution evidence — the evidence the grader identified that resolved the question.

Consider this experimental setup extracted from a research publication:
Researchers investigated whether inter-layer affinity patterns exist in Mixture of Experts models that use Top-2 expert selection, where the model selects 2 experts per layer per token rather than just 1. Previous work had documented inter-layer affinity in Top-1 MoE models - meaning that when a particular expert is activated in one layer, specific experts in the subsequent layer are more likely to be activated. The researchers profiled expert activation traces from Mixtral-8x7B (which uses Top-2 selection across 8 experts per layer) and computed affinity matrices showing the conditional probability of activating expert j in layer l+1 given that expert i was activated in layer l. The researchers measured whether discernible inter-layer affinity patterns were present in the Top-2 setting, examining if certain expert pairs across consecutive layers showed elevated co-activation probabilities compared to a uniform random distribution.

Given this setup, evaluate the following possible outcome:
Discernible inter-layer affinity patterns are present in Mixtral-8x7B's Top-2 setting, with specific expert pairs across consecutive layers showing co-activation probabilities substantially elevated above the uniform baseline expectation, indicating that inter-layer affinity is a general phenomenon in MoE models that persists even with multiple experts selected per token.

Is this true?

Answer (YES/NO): YES